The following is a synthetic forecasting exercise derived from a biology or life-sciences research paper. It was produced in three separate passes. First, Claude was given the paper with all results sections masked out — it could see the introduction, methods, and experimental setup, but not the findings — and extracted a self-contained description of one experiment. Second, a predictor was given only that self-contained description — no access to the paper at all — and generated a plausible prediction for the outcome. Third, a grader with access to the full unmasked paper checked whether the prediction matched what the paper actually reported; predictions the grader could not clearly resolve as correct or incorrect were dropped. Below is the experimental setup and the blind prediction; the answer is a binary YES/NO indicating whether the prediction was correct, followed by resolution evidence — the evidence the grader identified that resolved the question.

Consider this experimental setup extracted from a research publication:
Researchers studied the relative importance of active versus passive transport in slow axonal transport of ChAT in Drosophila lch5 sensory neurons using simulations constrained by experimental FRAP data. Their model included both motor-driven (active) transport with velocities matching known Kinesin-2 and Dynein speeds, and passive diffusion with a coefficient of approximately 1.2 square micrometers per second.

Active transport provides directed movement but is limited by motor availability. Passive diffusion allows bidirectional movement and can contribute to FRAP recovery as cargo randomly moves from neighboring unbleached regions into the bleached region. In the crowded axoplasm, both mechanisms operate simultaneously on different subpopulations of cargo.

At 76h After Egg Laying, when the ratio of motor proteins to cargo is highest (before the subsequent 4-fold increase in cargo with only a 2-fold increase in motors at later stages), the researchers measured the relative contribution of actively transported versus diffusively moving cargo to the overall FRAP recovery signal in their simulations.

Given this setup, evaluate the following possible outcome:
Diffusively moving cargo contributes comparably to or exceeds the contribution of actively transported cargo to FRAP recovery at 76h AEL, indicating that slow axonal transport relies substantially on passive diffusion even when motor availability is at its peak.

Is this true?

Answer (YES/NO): YES